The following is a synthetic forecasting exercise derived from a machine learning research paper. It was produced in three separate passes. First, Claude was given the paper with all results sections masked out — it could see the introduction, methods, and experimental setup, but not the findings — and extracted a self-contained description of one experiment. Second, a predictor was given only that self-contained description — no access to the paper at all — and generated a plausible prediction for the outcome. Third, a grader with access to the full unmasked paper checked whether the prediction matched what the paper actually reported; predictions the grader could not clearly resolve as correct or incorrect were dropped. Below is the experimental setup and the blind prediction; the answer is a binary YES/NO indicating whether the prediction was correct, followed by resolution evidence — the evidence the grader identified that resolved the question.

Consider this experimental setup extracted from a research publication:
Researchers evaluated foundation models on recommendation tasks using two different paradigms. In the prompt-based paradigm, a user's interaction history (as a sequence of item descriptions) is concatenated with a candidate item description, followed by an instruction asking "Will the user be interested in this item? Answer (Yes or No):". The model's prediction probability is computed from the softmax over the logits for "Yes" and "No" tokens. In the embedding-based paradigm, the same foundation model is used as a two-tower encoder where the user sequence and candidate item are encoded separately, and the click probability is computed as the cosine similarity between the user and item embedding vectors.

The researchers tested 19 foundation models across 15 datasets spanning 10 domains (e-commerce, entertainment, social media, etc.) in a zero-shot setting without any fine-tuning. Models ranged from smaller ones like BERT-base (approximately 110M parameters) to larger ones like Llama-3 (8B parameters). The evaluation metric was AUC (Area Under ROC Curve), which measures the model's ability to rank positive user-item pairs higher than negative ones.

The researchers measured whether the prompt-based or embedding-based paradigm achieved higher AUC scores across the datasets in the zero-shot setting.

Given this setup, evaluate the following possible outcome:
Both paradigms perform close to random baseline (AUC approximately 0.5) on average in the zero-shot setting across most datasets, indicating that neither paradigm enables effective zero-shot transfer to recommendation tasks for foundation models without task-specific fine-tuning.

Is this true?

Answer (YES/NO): NO